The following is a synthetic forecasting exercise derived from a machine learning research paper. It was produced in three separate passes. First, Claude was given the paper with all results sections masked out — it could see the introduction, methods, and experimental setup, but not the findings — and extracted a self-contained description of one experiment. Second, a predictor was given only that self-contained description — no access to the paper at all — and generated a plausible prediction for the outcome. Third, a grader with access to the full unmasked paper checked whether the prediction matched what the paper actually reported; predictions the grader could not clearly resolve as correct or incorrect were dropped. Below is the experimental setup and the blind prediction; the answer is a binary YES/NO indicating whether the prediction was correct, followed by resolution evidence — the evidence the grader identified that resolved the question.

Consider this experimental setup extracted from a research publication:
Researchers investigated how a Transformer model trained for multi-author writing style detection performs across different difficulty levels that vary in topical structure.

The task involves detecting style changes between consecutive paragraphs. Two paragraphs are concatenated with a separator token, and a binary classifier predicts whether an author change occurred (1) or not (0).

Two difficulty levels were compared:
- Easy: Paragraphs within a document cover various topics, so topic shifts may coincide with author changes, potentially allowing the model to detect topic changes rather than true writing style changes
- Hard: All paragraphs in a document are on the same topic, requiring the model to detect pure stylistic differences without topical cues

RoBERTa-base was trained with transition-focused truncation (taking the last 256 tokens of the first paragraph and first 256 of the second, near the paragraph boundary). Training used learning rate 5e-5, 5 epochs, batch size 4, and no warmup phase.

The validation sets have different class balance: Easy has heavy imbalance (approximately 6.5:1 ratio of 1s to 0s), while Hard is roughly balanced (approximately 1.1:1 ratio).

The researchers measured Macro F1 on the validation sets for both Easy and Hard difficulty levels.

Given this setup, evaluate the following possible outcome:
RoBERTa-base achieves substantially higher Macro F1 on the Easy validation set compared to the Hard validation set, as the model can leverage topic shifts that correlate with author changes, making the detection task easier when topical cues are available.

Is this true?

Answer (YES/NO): YES